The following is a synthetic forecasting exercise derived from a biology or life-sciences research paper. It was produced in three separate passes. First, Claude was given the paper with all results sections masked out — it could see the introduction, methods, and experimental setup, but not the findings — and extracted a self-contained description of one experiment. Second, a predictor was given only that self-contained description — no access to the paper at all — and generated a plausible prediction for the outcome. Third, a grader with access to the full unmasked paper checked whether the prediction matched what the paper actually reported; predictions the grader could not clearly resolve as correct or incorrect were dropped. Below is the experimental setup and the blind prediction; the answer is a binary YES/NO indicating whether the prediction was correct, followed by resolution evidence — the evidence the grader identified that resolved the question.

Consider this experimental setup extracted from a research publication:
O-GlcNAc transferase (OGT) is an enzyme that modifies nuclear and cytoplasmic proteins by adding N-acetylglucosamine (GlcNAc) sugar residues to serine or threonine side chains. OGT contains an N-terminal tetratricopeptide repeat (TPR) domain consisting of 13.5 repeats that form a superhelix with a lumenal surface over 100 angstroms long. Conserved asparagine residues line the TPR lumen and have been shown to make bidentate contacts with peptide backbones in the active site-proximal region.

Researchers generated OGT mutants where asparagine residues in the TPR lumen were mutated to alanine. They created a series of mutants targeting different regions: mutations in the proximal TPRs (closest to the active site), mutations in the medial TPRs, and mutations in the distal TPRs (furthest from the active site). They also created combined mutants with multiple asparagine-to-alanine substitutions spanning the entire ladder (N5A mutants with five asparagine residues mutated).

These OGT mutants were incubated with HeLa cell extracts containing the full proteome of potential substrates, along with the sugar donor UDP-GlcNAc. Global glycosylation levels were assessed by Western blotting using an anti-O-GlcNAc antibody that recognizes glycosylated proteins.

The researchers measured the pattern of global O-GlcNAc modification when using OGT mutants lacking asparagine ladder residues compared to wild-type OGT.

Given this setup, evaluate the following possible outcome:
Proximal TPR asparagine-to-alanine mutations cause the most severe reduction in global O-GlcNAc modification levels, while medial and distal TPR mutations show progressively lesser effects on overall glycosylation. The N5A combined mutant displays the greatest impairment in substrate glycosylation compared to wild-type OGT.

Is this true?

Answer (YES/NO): NO